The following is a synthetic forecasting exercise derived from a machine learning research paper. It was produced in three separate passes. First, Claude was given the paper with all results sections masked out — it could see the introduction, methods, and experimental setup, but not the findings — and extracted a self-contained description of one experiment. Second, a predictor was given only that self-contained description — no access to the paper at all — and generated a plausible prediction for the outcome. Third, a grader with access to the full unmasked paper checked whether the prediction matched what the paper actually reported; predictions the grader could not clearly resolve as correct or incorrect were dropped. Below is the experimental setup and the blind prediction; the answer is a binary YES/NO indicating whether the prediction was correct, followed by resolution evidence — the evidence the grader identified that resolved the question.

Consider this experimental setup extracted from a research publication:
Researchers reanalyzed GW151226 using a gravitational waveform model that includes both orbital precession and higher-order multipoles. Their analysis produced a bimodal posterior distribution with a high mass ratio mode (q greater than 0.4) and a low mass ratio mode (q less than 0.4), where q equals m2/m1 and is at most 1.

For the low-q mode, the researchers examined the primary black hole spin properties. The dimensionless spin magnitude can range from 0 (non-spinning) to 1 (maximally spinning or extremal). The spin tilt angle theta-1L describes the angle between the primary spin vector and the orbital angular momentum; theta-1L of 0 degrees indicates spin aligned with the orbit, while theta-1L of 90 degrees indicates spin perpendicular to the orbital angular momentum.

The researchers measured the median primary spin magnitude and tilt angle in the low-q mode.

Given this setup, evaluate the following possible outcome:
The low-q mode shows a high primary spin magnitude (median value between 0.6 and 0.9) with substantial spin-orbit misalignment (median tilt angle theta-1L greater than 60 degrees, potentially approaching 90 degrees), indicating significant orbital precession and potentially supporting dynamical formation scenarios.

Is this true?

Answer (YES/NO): NO